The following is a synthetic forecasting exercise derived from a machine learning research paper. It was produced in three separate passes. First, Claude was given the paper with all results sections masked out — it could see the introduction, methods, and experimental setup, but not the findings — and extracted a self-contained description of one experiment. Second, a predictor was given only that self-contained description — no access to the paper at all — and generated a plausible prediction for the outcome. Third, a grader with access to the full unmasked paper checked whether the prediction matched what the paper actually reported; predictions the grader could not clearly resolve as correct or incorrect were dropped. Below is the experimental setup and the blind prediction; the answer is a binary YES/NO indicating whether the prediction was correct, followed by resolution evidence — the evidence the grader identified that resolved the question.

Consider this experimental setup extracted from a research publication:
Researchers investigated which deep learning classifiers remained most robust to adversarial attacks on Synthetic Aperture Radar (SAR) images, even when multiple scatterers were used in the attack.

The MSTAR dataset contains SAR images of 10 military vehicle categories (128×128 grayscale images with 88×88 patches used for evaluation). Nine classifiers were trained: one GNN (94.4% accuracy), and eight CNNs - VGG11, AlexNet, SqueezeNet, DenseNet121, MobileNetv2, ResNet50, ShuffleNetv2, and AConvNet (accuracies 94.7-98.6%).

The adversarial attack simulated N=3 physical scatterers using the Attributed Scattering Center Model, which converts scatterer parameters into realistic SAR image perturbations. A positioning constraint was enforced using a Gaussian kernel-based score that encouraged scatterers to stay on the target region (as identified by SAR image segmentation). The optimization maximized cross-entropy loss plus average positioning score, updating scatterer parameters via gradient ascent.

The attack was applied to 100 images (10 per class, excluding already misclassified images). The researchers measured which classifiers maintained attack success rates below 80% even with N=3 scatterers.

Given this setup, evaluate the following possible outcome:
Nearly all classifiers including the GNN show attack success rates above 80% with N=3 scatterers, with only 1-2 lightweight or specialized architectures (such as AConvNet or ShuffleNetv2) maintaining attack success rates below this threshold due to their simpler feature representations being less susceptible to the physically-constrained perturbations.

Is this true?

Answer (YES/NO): NO